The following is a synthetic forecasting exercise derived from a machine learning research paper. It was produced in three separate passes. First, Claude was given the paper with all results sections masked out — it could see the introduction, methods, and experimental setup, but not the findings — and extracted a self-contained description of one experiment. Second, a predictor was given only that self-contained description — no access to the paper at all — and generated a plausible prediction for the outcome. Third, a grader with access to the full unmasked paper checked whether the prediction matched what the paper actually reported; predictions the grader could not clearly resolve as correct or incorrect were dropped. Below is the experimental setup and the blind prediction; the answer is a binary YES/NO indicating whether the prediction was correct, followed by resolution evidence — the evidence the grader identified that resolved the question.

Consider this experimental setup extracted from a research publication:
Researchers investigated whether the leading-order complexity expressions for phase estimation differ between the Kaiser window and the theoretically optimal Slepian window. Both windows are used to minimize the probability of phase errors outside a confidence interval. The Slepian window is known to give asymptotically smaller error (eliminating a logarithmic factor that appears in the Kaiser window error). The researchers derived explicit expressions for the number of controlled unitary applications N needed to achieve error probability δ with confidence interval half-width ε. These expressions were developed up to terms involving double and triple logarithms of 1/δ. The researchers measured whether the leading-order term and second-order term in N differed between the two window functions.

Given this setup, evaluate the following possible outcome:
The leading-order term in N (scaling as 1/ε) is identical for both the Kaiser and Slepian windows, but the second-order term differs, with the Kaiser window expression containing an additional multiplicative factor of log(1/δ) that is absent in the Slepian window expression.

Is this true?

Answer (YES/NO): NO